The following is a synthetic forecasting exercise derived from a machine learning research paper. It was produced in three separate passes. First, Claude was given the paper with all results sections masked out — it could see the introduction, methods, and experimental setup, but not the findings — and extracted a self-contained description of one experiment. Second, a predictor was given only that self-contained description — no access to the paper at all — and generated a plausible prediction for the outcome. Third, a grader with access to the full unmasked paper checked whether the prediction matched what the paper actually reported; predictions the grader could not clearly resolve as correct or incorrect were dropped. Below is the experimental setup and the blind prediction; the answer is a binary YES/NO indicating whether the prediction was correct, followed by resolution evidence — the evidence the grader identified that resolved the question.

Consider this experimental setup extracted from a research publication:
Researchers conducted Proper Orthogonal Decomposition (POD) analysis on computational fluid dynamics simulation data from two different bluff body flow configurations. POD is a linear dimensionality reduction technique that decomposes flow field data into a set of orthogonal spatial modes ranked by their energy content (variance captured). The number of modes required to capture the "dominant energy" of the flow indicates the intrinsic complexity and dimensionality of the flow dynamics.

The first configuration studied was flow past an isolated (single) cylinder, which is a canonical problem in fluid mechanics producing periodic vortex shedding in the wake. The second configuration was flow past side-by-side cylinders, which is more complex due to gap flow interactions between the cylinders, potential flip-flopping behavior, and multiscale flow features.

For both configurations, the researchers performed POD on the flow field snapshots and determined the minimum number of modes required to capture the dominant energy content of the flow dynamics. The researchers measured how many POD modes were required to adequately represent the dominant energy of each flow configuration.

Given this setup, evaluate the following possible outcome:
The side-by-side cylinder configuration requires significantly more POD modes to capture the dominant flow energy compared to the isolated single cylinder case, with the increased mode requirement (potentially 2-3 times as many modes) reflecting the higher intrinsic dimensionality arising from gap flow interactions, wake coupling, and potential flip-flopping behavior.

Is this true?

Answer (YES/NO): NO